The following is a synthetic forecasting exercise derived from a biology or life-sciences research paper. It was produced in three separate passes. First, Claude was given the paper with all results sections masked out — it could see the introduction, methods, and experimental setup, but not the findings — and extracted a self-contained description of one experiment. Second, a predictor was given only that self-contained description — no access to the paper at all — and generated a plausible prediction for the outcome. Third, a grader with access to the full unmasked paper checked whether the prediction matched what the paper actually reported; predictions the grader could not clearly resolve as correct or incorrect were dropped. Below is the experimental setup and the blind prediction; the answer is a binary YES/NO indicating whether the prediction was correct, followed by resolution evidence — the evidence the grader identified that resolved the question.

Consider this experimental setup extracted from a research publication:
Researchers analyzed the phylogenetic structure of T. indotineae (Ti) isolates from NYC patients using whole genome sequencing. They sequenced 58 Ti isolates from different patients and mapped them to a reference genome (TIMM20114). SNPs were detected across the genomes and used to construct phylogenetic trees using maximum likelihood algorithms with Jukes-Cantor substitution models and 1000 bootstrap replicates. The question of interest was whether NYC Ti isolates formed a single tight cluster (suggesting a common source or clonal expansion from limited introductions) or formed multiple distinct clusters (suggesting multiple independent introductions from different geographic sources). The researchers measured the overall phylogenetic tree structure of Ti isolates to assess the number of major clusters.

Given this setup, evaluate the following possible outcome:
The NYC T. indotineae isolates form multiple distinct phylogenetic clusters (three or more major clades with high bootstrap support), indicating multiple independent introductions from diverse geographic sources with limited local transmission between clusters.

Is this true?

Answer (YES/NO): YES